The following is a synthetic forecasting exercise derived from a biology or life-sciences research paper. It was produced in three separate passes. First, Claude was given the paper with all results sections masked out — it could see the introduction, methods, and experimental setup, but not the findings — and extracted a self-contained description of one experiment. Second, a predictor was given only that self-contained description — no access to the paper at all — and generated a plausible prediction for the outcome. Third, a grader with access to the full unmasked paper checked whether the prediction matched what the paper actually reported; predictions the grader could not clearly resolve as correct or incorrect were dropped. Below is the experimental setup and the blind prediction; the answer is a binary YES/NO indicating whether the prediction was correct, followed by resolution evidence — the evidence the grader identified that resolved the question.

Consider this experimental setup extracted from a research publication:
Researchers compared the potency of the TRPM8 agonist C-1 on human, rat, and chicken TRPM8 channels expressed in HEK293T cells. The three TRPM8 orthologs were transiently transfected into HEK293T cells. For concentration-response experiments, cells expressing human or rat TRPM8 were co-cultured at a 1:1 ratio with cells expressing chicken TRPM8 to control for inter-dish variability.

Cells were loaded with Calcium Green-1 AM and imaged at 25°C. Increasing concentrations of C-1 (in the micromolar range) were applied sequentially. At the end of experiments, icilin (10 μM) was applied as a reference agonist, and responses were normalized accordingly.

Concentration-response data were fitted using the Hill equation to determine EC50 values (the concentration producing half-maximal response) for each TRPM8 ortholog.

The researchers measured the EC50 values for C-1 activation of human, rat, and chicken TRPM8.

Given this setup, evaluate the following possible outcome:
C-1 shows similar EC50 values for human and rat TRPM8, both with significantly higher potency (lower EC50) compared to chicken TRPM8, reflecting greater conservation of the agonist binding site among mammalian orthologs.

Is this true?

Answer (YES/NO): NO